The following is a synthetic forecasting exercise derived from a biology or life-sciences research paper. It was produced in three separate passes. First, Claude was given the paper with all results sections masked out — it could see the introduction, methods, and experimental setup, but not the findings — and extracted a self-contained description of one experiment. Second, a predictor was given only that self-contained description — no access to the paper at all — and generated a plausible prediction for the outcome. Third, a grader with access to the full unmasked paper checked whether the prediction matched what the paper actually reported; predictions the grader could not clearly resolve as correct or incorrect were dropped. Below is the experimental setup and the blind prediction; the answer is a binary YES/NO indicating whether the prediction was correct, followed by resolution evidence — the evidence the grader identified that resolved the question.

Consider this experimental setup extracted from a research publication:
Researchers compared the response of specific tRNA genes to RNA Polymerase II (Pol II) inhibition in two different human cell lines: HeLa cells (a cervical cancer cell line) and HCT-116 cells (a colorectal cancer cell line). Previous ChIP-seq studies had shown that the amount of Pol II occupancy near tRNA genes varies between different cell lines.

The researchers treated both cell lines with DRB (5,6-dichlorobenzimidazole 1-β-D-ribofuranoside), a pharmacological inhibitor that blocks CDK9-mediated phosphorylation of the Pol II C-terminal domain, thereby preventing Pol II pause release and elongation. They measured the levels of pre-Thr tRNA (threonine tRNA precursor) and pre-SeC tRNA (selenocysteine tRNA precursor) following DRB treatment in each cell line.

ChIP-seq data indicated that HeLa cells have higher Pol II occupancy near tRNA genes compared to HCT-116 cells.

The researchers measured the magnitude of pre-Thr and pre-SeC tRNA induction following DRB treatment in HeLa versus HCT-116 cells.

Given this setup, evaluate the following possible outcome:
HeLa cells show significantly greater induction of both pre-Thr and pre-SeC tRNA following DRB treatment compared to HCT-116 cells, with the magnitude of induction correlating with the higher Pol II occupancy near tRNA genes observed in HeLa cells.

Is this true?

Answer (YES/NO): YES